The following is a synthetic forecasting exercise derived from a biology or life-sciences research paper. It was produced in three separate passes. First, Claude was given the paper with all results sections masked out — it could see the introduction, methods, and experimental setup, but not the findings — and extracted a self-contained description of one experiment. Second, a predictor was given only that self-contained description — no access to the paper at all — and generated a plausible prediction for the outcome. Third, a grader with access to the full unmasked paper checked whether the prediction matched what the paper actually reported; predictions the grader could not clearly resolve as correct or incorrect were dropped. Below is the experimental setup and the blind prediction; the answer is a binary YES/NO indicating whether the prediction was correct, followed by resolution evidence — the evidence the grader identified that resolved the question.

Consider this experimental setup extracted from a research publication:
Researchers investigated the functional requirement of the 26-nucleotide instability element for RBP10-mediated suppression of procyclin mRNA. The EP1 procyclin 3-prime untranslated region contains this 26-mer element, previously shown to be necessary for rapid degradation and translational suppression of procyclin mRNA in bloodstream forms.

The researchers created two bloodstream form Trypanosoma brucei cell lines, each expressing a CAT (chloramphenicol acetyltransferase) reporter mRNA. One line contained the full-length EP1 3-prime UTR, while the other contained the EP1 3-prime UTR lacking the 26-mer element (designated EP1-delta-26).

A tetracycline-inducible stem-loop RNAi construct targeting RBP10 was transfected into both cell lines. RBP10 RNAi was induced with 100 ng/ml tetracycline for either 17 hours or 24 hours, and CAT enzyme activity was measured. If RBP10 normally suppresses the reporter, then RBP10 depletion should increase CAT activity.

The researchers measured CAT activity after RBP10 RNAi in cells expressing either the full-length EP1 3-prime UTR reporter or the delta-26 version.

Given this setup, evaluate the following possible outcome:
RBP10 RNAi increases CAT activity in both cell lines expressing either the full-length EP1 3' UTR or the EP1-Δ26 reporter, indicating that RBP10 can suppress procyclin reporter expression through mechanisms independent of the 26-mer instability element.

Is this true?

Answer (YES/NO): NO